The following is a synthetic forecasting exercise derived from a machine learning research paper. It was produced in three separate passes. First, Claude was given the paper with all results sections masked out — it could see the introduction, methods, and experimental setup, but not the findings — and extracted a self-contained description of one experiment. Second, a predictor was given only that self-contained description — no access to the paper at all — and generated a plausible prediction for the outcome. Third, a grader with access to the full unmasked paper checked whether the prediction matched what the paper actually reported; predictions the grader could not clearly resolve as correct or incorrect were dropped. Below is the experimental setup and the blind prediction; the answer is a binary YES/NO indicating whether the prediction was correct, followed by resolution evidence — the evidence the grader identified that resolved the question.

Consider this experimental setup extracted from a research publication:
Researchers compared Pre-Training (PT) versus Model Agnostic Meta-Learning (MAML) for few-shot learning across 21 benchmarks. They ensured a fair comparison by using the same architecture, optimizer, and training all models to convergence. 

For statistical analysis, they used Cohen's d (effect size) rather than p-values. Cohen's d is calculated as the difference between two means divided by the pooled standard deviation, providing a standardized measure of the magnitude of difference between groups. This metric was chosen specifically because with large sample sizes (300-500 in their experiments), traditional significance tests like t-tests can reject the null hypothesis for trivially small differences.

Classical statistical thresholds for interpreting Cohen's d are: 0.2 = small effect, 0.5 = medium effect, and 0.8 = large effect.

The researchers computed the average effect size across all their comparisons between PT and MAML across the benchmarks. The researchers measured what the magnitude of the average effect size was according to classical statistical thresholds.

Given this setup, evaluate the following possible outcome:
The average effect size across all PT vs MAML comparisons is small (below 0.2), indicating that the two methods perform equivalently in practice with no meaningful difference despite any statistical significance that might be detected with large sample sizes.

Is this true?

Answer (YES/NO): YES